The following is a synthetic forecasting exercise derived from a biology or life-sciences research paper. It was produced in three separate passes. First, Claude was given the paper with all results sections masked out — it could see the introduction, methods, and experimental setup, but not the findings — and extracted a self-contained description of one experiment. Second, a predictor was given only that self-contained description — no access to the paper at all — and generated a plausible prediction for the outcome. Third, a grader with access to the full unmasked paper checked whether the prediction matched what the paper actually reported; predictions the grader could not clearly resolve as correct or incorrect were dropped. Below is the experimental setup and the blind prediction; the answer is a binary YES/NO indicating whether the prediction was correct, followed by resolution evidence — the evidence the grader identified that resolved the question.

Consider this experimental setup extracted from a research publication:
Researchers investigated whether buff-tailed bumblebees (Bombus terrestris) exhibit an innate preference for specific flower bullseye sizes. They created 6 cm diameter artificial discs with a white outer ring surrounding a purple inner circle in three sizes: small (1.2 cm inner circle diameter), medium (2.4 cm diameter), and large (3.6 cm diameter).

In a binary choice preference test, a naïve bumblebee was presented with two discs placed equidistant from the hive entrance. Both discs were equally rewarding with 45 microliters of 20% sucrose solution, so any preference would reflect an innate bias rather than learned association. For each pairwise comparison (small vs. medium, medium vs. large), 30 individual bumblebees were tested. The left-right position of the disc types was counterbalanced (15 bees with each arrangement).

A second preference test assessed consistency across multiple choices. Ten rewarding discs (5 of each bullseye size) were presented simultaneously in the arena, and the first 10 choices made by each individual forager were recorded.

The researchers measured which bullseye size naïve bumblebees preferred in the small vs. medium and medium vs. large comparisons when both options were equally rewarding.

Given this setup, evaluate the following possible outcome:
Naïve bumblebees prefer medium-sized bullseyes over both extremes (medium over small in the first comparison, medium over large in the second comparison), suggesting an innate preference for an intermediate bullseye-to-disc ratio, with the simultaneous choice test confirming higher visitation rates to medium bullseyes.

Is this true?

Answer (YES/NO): NO